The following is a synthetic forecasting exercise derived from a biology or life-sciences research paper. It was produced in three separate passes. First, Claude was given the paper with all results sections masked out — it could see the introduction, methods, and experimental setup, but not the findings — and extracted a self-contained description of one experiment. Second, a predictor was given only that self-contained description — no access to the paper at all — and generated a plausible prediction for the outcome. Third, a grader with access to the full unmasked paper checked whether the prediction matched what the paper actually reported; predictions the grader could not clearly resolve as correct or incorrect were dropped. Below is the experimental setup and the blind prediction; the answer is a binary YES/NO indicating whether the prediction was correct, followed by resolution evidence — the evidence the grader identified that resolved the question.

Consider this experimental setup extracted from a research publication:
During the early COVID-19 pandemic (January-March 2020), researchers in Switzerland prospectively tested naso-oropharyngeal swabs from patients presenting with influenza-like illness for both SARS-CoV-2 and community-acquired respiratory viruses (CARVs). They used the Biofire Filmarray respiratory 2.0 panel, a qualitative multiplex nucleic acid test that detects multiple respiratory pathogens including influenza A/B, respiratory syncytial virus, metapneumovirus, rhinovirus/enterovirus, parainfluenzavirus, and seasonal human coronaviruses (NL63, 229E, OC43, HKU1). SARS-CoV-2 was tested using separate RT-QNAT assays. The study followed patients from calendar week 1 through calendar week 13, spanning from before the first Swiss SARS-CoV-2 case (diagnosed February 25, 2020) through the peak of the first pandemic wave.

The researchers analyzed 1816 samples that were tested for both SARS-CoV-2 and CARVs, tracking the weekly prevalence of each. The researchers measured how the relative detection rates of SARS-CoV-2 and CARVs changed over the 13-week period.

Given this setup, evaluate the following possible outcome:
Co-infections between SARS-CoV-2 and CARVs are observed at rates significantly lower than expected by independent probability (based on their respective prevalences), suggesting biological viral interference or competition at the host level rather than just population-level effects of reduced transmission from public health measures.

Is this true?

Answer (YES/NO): NO